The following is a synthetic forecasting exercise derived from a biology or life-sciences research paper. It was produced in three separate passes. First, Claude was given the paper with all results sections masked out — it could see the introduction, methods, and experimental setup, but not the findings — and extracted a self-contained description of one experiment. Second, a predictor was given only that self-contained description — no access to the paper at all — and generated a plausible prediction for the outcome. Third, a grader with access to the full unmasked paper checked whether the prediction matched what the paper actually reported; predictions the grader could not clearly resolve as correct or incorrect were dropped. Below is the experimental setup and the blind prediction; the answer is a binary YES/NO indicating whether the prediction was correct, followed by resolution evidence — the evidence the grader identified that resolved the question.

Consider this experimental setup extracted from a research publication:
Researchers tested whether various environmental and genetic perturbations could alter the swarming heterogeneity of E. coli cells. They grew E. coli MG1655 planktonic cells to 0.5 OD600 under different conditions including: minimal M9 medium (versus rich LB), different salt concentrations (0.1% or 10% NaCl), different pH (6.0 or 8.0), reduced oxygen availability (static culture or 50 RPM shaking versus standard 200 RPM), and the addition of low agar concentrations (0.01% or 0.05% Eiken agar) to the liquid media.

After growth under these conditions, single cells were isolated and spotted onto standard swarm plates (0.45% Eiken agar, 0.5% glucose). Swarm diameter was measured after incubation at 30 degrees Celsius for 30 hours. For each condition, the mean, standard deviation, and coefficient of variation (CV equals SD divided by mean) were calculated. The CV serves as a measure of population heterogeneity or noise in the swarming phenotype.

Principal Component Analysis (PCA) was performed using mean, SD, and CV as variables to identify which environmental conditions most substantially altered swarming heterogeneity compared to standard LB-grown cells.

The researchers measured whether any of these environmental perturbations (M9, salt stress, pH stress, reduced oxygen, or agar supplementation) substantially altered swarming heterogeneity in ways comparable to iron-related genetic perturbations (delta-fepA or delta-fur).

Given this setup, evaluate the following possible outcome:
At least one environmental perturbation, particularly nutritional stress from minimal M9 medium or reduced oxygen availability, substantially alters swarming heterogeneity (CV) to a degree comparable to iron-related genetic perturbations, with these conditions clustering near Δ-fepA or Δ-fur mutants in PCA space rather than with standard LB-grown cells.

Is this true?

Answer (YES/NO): NO